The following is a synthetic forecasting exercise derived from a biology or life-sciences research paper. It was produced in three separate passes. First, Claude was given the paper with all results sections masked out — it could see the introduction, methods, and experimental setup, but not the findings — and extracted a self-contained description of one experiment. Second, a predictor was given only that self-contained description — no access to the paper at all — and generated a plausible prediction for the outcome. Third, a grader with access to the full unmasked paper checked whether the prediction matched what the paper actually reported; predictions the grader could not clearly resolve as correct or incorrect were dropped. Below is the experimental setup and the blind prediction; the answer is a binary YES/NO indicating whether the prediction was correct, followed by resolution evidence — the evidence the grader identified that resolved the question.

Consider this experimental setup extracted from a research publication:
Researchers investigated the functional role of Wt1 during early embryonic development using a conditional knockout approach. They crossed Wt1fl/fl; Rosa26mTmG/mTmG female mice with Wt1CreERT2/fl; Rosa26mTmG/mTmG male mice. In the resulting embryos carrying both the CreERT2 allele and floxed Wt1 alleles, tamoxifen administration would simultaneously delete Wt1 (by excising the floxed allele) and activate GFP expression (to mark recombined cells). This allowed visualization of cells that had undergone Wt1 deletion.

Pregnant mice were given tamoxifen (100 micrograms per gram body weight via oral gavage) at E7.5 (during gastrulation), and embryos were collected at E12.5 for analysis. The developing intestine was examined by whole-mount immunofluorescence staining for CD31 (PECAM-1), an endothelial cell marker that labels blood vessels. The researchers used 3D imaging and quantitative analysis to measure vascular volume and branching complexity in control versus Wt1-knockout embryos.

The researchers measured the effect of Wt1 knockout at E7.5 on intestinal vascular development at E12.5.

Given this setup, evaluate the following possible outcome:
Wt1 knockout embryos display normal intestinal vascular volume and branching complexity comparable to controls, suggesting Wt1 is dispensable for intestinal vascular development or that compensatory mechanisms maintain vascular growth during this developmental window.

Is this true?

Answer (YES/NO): NO